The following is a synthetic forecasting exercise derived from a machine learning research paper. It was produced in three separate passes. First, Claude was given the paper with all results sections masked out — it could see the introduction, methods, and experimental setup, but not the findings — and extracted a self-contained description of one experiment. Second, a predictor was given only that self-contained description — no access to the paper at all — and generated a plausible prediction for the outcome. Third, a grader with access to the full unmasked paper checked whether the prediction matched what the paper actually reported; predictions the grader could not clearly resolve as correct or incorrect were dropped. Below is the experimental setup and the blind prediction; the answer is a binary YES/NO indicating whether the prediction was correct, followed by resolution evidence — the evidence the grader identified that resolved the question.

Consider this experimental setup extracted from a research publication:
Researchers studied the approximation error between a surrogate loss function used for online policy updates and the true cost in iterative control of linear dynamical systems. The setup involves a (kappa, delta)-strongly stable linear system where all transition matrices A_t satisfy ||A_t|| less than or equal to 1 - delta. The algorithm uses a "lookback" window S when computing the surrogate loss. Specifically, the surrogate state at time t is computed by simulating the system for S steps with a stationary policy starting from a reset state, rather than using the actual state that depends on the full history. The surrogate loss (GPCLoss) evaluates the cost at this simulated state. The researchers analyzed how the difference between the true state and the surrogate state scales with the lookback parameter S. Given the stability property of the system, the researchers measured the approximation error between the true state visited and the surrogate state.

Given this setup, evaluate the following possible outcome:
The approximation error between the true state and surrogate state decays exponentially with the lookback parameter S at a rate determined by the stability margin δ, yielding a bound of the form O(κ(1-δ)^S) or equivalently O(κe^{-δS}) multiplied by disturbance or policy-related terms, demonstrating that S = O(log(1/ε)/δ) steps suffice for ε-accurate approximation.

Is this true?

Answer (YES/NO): NO